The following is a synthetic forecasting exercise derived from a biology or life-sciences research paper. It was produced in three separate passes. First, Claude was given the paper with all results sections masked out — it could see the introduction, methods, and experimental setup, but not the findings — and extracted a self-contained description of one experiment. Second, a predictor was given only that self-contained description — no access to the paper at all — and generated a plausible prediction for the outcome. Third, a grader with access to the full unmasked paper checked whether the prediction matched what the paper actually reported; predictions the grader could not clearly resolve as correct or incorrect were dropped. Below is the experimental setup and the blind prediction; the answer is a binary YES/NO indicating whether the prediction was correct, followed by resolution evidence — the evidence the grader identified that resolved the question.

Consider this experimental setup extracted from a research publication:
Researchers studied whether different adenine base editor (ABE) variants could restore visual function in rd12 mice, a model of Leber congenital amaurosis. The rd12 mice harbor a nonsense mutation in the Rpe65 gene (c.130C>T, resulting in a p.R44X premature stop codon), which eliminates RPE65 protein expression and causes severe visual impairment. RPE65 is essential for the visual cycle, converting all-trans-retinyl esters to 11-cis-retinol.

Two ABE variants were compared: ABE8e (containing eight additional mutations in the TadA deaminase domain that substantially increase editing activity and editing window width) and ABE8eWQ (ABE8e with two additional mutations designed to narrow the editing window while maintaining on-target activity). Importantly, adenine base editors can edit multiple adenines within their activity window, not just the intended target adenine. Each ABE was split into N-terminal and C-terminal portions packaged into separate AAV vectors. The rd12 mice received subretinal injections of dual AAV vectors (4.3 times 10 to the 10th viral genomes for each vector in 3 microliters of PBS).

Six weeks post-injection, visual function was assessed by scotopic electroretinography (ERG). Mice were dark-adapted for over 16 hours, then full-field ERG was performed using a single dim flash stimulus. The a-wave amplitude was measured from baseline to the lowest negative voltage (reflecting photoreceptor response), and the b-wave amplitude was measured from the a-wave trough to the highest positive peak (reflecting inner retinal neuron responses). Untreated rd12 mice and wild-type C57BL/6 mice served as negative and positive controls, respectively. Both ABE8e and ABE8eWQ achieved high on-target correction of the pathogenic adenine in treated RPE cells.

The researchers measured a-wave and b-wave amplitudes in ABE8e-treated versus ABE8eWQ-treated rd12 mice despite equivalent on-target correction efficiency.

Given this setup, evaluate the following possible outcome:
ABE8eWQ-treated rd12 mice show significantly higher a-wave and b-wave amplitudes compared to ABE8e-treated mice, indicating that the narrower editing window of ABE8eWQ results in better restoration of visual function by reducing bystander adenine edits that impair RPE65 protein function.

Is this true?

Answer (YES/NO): YES